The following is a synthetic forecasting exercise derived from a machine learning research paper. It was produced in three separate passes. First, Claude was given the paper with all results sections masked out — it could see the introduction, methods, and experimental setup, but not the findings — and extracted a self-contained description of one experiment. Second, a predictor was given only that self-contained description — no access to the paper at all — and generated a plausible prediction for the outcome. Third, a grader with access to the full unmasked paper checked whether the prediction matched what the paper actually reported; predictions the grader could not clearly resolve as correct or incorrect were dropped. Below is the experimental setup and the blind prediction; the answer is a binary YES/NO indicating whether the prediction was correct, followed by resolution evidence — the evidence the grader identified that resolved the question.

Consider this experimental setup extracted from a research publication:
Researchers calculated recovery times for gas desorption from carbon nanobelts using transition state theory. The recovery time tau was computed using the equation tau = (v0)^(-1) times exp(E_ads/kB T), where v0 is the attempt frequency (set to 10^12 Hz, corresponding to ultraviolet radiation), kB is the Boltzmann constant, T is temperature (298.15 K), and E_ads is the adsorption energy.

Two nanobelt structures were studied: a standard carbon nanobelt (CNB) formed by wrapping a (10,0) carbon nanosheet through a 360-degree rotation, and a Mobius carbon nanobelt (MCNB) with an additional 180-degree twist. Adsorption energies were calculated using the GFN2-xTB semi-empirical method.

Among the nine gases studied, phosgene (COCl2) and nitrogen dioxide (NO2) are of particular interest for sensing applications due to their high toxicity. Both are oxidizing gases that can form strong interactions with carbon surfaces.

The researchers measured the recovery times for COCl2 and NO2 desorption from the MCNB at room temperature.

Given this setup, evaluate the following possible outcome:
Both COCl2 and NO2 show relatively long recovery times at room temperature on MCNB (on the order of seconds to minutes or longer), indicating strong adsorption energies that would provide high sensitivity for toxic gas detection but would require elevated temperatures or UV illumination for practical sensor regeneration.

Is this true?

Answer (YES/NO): NO